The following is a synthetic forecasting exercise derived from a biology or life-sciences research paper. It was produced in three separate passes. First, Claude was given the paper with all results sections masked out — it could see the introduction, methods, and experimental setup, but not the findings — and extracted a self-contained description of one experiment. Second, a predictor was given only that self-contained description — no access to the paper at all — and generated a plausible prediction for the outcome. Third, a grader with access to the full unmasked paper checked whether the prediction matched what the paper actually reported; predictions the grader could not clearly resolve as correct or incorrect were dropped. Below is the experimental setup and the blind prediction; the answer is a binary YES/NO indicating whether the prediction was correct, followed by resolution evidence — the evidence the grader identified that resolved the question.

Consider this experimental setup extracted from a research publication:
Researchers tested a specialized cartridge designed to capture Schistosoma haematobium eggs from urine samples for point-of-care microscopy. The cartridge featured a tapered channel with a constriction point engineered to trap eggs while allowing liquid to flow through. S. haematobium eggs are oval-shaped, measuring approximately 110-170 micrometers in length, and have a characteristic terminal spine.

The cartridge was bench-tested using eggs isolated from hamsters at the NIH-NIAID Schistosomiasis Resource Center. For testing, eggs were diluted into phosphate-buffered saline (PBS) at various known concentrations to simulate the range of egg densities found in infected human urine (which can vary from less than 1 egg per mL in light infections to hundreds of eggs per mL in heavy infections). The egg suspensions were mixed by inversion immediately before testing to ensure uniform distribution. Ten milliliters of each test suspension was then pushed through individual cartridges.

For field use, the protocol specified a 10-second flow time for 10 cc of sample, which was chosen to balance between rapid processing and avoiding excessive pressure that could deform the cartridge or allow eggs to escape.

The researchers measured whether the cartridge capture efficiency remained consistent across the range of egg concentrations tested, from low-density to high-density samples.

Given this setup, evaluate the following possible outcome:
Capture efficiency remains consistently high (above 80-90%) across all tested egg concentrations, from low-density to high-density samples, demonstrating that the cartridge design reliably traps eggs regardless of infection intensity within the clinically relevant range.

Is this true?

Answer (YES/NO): NO